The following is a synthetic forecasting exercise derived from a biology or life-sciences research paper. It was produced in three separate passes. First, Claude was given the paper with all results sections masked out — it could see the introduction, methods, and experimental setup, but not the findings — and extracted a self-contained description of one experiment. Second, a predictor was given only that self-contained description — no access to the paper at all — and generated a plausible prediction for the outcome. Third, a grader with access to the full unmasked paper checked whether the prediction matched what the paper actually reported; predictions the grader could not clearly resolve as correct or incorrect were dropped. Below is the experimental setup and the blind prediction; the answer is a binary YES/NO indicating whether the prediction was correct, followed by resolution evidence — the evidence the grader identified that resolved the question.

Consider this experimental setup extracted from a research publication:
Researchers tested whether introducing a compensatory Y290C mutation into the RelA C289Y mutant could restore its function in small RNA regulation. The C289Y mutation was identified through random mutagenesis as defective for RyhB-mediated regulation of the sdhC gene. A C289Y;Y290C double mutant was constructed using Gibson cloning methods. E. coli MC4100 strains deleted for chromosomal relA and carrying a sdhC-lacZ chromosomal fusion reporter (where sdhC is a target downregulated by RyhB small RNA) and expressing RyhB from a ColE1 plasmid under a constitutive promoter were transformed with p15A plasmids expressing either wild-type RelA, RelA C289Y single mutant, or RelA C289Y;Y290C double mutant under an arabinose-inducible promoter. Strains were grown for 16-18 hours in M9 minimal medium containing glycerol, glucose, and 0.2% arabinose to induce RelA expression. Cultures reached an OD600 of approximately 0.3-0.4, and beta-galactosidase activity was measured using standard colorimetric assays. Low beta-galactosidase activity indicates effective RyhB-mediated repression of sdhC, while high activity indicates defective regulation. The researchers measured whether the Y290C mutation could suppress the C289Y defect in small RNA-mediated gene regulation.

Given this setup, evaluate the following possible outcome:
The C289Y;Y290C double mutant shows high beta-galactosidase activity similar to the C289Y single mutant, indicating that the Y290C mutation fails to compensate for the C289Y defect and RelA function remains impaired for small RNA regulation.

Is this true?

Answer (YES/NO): NO